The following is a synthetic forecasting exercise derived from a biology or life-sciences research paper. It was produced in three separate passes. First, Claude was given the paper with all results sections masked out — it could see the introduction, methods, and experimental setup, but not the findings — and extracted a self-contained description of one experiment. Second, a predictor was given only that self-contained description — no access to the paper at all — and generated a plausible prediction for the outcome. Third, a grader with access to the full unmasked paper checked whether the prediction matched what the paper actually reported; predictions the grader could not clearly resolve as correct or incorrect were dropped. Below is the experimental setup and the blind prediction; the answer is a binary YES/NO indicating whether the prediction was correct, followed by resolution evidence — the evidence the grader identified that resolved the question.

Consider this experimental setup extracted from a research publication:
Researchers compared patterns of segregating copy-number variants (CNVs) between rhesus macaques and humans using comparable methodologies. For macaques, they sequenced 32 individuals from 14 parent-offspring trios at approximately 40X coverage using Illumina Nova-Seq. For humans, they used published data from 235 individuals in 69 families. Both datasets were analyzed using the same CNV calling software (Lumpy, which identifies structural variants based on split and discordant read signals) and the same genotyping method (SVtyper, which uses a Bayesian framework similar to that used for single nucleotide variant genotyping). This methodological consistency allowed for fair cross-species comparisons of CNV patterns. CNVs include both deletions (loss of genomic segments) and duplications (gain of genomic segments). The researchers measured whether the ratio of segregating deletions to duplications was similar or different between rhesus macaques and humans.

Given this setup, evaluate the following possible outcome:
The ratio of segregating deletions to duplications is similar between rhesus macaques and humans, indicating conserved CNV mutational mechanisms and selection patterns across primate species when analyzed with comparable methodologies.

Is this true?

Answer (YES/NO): YES